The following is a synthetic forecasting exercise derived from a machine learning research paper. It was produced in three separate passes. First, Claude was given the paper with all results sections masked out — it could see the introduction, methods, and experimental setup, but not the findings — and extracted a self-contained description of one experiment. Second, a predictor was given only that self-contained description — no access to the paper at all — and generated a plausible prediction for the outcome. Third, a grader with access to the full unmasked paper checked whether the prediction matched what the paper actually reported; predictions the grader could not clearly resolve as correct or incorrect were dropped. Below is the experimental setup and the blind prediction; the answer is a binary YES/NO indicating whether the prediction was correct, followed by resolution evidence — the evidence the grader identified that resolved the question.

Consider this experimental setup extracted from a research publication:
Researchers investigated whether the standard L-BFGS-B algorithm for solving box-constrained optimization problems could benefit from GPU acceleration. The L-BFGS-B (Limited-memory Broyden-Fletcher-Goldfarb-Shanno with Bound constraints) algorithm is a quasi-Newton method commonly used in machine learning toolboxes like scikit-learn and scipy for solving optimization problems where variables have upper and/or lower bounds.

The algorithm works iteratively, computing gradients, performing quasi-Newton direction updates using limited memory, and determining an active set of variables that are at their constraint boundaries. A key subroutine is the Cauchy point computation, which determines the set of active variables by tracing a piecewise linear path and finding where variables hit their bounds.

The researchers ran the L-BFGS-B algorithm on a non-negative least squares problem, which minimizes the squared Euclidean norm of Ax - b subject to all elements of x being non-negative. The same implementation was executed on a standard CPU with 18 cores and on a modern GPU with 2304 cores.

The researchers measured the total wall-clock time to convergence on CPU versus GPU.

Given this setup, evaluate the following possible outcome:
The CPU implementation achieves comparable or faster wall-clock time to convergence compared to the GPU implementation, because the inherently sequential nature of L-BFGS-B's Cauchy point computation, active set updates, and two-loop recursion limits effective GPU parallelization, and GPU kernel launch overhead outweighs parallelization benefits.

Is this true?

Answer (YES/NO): YES